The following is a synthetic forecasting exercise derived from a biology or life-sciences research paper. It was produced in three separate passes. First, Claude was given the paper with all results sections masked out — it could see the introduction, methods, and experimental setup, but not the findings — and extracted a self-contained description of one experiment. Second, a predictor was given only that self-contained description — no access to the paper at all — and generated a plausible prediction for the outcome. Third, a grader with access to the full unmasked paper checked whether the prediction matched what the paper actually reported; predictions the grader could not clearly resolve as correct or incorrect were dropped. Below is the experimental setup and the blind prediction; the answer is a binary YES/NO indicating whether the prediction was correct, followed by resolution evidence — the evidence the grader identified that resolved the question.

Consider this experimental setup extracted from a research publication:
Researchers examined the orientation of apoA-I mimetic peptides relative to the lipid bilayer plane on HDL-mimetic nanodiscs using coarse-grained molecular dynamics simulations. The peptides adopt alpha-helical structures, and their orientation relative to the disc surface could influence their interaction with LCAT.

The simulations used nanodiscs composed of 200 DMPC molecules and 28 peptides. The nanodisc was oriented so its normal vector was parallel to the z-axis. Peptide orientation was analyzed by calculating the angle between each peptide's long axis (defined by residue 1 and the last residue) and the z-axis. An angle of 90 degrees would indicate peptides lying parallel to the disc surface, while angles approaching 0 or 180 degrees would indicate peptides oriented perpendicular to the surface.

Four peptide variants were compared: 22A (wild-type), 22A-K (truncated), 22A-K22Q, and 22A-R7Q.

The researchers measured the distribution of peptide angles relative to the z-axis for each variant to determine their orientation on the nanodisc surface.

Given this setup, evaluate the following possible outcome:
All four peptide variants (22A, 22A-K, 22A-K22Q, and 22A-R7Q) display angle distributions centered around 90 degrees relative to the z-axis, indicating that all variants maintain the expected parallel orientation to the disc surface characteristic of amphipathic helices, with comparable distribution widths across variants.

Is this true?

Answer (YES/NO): NO